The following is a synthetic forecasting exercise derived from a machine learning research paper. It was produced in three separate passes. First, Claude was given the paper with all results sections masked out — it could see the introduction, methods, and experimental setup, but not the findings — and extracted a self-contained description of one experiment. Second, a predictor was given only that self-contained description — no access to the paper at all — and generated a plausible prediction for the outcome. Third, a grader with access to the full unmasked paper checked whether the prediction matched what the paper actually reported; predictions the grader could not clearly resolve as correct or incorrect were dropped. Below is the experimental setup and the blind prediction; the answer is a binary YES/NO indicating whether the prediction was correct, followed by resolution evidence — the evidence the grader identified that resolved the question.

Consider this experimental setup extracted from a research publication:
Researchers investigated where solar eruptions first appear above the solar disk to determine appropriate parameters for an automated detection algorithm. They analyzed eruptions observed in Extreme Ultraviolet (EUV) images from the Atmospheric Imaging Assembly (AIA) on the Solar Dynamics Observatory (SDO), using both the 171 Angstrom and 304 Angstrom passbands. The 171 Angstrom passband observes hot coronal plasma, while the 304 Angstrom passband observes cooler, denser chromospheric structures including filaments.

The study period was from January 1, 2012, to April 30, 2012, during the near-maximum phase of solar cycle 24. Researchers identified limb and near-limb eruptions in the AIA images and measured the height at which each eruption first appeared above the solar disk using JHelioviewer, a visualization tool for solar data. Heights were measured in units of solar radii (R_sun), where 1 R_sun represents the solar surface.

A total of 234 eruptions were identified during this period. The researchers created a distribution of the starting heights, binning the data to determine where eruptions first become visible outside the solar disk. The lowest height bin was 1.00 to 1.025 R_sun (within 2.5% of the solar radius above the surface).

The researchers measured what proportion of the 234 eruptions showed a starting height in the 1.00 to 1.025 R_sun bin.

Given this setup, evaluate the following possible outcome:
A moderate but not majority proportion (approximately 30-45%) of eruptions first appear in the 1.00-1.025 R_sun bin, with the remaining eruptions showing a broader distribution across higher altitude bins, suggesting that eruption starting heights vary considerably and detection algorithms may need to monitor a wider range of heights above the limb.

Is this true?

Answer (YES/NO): NO